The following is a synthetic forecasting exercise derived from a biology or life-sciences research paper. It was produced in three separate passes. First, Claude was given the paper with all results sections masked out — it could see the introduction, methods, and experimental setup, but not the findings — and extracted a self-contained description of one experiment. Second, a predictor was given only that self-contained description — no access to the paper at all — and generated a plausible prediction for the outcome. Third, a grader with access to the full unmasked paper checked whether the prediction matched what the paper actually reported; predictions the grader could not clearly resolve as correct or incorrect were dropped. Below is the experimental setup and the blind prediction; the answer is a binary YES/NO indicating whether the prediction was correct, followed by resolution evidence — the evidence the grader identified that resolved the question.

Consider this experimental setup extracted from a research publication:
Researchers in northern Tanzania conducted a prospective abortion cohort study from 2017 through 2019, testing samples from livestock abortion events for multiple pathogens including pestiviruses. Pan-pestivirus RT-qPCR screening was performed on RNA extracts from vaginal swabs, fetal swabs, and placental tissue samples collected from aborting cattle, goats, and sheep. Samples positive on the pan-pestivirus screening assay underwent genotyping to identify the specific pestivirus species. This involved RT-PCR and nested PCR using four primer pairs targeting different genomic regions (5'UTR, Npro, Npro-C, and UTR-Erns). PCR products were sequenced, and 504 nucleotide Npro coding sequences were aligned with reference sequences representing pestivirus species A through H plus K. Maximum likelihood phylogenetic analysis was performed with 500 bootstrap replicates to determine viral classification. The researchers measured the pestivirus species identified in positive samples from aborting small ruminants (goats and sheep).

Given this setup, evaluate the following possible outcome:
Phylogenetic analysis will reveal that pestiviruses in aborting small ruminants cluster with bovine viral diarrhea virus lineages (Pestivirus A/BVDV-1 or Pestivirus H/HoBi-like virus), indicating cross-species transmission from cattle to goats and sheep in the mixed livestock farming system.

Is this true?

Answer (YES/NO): NO